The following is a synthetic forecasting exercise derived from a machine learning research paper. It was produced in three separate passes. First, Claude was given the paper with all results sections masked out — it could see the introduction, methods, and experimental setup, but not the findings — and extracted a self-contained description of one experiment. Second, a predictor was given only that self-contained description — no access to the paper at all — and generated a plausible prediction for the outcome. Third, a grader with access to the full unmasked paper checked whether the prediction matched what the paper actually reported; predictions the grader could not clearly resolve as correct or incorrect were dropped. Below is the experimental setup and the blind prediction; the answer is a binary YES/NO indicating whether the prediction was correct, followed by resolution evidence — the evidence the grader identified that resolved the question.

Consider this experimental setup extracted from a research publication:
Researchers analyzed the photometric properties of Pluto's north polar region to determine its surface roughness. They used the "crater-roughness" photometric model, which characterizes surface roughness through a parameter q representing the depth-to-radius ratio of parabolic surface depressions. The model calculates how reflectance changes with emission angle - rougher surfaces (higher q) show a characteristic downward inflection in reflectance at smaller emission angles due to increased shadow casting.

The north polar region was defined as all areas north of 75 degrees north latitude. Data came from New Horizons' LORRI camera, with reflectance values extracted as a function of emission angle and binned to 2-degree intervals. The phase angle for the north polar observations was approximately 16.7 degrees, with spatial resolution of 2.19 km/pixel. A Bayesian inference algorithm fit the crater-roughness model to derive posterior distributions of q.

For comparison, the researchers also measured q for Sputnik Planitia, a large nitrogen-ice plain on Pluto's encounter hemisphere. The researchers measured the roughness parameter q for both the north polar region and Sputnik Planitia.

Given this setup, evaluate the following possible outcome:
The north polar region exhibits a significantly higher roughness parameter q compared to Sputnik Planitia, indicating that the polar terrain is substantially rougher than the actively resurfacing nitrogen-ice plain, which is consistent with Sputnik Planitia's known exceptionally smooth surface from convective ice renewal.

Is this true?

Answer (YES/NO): NO